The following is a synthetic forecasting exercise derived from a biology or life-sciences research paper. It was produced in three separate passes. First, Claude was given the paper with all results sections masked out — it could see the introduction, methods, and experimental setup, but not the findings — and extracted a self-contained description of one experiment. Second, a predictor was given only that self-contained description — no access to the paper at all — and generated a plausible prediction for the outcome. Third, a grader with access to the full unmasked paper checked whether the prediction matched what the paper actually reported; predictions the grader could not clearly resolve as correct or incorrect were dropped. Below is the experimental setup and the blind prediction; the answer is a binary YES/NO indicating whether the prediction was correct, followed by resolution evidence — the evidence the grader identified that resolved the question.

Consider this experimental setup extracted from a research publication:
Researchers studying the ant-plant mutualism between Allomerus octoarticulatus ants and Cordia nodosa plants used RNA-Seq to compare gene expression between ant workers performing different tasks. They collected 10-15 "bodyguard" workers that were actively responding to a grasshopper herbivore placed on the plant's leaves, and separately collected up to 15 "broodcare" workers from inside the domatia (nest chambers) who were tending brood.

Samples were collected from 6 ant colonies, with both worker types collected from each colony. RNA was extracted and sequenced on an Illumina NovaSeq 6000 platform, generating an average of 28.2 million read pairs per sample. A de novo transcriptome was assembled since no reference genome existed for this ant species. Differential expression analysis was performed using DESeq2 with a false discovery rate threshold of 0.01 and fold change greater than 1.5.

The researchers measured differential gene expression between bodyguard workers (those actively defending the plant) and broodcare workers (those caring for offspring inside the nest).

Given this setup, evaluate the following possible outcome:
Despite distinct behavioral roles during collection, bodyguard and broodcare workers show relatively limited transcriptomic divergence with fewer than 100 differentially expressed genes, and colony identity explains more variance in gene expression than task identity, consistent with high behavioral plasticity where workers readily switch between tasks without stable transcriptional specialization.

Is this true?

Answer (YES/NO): NO